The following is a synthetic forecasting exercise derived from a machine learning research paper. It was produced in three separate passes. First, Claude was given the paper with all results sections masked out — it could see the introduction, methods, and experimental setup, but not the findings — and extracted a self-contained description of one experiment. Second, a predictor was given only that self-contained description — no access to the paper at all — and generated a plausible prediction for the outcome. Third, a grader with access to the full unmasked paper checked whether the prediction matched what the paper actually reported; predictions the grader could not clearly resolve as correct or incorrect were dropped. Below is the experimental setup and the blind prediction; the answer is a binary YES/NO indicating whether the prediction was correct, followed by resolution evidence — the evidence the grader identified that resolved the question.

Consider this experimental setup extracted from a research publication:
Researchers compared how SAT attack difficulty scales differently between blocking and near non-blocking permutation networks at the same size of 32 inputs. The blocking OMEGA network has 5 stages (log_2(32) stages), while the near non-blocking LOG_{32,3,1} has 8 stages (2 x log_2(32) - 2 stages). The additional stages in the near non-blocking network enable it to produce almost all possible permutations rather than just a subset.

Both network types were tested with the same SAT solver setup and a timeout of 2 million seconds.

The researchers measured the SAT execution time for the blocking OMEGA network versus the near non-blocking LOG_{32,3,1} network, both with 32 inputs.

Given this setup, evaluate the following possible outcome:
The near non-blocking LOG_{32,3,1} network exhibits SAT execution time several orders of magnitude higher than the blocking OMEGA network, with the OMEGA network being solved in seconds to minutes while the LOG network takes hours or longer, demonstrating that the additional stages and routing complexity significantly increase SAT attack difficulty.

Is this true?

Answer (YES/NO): NO